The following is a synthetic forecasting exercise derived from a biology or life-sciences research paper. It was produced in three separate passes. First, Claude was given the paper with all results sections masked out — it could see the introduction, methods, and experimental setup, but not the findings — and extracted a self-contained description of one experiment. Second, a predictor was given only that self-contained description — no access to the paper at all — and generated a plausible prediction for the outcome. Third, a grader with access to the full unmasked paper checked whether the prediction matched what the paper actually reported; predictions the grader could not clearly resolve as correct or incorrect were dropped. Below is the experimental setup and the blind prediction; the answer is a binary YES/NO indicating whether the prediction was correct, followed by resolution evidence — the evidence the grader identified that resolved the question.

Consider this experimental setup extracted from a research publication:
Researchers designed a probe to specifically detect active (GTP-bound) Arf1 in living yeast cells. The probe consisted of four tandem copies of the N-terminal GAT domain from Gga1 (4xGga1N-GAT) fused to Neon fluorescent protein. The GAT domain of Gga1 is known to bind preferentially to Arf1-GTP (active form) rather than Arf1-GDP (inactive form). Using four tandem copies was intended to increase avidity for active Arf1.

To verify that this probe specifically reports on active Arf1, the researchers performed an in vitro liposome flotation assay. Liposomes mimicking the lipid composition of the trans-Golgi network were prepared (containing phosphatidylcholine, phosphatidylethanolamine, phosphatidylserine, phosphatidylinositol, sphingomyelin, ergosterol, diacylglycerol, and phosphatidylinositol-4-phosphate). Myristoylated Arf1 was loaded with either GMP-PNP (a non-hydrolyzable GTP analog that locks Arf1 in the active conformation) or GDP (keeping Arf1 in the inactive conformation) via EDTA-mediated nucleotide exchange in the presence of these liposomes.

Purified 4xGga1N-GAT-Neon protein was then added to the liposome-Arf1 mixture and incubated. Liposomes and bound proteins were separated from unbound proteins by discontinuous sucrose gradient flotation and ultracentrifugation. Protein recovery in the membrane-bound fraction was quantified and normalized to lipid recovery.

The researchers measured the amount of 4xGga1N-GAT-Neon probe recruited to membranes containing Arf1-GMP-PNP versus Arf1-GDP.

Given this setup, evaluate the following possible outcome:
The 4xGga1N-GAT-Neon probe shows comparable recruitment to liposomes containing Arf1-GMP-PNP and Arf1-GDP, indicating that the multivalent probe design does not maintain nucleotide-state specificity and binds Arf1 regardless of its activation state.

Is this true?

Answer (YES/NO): NO